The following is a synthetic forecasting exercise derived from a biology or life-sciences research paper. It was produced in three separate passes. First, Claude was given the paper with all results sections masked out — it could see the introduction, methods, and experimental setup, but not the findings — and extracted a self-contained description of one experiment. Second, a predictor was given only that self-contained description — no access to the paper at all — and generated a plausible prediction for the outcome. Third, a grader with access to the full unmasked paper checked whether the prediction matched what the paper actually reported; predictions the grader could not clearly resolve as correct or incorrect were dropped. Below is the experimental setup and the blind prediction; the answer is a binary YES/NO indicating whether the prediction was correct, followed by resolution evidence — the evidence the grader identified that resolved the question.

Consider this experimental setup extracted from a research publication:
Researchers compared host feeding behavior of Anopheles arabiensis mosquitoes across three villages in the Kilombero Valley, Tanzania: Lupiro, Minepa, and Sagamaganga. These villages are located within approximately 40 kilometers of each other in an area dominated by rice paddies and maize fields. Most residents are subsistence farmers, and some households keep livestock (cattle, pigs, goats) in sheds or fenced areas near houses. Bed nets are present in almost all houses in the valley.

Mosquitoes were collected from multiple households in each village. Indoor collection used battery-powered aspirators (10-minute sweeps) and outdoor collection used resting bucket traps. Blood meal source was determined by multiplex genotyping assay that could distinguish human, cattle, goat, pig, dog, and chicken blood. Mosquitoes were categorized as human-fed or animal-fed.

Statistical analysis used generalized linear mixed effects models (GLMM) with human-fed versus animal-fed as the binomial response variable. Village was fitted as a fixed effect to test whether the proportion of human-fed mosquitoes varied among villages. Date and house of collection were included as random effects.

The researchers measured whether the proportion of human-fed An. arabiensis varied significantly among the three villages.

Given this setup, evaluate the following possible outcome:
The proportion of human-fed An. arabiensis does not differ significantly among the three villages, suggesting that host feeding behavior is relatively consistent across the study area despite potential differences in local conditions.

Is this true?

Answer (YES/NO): NO